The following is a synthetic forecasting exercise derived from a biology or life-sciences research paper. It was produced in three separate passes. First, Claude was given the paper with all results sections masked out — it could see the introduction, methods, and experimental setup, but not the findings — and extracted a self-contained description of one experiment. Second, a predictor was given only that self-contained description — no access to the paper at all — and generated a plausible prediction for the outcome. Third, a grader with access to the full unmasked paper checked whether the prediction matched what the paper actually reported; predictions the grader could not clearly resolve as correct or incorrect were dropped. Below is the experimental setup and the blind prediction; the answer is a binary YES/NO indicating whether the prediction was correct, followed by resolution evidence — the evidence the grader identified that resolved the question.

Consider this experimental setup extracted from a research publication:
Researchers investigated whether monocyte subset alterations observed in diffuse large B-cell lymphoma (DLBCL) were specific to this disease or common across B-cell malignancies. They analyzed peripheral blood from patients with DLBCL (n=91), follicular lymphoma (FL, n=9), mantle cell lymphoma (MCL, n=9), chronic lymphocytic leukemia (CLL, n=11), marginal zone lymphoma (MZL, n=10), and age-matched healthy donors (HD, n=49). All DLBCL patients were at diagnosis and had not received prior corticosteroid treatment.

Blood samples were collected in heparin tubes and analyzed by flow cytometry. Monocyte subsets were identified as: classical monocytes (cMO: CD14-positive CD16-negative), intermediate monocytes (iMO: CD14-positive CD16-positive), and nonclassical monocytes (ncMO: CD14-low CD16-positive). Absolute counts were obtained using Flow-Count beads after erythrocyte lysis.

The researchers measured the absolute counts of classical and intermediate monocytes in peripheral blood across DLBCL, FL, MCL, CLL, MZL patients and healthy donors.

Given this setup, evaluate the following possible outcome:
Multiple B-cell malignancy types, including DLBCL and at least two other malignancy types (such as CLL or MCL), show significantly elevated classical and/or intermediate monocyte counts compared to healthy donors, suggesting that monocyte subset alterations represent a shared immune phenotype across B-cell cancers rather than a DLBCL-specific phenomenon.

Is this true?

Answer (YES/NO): YES